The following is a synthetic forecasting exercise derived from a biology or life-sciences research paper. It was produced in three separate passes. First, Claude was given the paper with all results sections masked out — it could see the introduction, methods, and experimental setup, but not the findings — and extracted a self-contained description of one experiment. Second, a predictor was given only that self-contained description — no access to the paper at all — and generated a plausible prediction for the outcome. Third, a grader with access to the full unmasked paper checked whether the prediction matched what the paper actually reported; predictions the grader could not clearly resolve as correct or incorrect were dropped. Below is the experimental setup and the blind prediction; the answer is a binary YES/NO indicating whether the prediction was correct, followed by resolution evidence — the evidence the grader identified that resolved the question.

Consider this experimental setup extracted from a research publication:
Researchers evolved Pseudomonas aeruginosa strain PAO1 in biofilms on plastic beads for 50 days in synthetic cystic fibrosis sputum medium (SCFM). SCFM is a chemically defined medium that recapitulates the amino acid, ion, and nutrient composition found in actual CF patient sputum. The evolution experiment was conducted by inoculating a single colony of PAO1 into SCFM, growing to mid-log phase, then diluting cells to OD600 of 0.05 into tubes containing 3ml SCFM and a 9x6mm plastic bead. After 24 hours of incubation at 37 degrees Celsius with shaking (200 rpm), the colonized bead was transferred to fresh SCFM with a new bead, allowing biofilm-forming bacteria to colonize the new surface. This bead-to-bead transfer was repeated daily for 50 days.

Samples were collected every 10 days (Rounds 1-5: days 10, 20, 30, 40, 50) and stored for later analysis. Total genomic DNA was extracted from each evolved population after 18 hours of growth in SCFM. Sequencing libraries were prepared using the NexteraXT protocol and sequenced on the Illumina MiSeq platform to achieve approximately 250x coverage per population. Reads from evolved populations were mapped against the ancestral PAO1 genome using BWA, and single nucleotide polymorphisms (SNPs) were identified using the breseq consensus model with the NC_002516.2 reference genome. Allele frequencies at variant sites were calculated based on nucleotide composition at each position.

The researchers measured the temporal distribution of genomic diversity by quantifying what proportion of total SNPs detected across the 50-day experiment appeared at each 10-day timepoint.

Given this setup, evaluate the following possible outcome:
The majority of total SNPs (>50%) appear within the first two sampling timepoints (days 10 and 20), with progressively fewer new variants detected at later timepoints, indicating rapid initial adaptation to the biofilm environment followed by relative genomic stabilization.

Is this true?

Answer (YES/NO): YES